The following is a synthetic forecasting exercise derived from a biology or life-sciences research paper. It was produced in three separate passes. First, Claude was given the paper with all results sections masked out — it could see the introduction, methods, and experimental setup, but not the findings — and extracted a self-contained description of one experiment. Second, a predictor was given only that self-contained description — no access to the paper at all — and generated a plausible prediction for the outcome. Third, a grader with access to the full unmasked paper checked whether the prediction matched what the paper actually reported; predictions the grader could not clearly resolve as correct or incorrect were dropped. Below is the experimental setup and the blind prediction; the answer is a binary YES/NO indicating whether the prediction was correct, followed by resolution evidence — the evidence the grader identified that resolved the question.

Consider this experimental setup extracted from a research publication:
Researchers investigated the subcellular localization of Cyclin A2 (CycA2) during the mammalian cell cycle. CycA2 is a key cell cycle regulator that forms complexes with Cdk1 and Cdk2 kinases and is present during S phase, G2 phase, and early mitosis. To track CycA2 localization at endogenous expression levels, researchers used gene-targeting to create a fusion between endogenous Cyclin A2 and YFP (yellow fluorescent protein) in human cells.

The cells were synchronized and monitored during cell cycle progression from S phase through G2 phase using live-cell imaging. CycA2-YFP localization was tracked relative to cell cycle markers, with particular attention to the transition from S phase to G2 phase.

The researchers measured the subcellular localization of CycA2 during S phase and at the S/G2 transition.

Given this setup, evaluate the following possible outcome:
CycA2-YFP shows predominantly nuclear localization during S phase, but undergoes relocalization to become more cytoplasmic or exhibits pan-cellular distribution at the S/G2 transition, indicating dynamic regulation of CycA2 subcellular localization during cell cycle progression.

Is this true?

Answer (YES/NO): YES